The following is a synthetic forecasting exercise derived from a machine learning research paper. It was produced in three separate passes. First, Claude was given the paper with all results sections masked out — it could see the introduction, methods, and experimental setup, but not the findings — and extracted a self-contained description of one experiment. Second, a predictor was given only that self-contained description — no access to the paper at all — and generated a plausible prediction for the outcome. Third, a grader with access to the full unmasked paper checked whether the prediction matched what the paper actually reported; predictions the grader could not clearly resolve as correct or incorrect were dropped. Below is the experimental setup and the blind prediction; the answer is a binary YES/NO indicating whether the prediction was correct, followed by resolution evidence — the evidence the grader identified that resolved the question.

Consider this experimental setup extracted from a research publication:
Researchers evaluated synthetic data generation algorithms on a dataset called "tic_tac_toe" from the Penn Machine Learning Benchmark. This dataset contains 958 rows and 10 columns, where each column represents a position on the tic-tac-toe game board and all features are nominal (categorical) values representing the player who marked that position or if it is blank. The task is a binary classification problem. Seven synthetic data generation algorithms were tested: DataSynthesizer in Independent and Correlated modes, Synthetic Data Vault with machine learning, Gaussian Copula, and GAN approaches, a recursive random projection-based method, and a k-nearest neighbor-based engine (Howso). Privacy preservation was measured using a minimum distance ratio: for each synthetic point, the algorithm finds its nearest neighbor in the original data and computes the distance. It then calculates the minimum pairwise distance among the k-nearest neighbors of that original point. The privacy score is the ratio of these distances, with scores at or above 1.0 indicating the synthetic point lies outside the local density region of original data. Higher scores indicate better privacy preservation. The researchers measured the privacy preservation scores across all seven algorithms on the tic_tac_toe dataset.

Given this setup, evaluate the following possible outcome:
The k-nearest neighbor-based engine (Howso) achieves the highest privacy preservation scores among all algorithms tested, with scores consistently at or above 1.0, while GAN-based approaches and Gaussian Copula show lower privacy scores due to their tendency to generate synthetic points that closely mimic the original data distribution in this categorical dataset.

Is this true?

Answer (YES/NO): NO